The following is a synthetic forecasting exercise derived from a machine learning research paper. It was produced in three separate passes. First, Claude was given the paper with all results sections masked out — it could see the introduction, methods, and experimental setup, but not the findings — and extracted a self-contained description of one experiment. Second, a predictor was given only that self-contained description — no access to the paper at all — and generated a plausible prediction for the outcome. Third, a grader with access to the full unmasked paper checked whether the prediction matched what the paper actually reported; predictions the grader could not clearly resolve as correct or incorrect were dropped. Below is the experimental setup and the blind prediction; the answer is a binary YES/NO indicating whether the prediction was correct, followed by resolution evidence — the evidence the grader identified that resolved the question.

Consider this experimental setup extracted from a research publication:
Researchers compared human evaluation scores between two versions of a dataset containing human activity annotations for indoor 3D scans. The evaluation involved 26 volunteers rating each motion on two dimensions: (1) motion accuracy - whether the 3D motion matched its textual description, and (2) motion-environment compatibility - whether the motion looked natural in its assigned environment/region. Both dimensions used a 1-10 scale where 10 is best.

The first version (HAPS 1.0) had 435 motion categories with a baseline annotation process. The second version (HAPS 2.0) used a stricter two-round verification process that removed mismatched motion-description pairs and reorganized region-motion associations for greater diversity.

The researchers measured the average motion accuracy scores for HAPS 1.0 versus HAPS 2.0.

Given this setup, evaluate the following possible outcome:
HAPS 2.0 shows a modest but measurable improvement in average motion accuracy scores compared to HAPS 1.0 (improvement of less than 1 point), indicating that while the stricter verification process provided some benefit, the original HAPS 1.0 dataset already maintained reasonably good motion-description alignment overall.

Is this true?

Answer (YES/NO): NO